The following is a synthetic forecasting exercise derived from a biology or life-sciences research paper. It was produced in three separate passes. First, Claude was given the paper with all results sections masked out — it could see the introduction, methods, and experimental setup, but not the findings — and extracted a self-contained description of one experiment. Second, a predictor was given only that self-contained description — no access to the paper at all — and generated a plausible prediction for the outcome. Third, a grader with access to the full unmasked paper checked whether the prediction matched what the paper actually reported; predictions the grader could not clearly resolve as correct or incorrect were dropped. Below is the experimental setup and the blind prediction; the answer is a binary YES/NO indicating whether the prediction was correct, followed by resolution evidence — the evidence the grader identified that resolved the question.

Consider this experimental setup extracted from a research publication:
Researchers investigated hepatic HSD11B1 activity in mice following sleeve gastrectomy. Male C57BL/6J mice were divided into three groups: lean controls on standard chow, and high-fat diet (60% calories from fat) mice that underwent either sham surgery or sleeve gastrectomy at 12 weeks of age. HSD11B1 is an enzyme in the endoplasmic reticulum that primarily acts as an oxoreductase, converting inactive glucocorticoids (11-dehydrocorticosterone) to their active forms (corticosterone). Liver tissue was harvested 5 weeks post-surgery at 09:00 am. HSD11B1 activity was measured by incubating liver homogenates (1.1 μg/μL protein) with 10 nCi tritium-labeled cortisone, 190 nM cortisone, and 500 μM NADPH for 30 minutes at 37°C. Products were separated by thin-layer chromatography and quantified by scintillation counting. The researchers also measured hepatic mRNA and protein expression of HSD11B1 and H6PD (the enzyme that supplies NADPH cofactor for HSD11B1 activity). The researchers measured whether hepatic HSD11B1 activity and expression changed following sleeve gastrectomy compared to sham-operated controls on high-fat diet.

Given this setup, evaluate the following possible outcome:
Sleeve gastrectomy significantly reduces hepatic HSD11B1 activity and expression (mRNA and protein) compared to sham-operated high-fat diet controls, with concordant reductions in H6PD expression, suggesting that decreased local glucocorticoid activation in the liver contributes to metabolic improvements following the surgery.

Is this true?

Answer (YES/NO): NO